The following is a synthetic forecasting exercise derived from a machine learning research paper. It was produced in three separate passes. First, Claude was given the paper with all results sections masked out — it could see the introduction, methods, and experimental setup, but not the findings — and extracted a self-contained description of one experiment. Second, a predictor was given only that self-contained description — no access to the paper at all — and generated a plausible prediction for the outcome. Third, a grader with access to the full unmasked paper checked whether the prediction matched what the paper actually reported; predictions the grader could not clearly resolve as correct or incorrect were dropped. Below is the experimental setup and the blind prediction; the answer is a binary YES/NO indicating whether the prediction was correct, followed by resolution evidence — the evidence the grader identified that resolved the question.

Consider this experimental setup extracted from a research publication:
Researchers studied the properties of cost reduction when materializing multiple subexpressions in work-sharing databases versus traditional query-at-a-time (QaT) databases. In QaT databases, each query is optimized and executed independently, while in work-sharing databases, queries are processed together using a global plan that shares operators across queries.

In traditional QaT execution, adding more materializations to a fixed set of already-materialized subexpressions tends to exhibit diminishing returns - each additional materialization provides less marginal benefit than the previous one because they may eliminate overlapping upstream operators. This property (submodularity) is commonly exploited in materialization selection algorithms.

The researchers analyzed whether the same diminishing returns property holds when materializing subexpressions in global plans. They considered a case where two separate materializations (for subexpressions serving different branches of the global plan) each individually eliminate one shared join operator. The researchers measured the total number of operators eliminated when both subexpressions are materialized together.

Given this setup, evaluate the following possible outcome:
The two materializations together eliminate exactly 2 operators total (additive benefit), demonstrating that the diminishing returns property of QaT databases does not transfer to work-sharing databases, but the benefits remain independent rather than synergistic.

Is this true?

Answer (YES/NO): NO